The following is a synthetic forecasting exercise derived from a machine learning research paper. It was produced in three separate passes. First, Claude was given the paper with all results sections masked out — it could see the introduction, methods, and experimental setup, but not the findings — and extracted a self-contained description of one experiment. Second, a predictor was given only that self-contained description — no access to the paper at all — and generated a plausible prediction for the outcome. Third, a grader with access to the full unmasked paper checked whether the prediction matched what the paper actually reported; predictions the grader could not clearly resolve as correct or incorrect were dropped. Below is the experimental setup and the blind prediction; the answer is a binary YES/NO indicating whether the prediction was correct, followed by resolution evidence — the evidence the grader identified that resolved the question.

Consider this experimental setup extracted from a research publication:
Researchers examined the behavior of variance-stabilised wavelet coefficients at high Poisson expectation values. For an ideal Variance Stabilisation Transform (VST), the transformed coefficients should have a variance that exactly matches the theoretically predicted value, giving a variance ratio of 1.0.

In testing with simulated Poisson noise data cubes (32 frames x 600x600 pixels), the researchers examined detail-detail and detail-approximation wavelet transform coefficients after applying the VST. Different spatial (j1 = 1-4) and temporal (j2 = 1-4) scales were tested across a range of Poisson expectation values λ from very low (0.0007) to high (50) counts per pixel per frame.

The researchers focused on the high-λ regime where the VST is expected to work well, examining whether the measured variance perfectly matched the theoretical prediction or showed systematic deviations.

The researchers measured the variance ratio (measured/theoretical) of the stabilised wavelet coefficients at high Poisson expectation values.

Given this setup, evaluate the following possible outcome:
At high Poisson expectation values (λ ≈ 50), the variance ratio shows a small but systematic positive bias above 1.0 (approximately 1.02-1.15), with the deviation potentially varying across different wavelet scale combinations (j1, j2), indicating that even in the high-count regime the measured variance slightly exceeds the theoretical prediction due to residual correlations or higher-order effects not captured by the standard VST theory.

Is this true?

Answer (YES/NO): NO